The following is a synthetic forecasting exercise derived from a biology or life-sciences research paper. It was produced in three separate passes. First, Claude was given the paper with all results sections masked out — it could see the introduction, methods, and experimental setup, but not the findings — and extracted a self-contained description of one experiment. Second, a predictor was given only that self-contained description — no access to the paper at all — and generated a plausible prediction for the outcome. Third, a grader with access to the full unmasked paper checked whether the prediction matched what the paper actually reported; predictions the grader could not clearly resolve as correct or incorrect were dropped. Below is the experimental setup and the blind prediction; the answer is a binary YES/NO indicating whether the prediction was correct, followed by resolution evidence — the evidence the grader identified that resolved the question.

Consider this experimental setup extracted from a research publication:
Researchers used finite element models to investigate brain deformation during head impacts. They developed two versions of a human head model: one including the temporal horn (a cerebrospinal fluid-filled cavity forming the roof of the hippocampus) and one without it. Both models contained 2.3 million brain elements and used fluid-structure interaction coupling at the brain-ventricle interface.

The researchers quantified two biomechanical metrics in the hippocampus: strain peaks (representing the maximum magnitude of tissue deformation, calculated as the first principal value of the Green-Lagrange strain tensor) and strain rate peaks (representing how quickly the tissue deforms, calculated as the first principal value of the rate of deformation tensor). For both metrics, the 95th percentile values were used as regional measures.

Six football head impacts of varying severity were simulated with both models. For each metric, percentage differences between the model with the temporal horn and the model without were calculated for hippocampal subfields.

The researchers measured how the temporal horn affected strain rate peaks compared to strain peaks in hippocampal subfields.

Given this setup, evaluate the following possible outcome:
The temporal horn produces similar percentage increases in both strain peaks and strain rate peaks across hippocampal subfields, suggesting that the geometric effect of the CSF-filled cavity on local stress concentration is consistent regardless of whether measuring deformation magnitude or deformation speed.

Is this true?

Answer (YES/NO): NO